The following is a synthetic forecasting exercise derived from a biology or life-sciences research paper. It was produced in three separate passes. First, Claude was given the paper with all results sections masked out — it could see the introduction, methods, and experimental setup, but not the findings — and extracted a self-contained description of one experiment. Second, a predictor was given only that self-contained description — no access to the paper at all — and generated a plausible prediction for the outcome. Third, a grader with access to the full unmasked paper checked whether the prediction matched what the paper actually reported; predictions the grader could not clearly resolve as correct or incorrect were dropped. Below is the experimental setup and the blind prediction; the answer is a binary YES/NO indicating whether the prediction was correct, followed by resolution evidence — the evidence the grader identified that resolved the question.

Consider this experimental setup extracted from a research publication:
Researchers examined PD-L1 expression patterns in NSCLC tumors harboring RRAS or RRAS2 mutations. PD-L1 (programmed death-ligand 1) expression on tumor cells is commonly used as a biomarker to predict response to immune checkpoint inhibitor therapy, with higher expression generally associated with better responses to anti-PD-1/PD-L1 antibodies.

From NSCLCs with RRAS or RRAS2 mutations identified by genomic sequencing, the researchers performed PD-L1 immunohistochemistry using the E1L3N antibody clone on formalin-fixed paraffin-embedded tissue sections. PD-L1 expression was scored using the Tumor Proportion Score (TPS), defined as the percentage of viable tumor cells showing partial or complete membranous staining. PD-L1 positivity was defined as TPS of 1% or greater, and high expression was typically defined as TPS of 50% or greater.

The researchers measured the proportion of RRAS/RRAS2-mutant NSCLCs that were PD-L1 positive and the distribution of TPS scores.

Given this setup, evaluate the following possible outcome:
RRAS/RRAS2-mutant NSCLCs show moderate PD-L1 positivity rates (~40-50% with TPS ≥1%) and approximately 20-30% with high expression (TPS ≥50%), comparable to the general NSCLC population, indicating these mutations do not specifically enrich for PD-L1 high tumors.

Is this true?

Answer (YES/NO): NO